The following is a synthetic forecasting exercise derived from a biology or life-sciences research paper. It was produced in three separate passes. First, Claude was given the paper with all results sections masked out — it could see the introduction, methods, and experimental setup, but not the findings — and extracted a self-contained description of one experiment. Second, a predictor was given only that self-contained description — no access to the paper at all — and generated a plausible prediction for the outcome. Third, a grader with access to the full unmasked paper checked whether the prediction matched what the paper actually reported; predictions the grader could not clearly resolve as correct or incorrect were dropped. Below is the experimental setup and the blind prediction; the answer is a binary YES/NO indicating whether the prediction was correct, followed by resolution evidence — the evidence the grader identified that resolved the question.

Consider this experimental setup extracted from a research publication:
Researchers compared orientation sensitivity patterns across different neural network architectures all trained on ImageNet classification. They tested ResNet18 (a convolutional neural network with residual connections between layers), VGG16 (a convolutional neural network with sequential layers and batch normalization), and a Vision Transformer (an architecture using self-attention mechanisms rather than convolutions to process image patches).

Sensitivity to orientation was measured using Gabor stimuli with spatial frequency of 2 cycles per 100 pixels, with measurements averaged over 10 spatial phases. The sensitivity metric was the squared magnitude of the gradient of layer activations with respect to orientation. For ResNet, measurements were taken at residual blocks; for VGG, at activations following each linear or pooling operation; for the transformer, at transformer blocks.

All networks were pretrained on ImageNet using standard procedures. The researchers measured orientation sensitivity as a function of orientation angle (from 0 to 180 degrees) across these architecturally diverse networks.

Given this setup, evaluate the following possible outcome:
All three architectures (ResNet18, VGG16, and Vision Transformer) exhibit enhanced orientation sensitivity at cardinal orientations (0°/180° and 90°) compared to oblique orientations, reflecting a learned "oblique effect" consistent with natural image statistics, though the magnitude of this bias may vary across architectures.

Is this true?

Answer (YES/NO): YES